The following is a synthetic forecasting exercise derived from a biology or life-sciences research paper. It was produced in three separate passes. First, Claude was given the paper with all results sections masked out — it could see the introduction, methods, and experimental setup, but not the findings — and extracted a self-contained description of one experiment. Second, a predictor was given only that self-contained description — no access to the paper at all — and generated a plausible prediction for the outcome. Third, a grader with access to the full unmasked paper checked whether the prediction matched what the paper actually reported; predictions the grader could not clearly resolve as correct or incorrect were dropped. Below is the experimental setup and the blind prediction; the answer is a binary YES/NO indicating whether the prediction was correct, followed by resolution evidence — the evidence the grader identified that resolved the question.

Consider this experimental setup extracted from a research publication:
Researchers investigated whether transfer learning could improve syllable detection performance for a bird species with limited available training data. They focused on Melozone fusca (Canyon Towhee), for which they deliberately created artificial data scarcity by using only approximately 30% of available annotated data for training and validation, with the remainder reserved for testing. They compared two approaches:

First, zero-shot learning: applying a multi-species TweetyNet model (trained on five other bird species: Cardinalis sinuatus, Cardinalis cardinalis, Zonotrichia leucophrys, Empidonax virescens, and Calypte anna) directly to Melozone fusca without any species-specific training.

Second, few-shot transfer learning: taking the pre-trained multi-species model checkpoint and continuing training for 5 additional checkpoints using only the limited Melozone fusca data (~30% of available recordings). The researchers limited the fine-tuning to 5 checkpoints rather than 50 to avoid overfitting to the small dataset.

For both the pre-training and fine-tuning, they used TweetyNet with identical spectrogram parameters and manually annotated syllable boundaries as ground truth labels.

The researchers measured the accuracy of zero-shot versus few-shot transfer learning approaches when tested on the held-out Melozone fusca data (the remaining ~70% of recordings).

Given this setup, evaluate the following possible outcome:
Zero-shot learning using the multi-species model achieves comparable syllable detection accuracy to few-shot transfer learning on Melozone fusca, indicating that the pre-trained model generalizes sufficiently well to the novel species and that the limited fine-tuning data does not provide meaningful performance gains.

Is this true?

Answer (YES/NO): NO